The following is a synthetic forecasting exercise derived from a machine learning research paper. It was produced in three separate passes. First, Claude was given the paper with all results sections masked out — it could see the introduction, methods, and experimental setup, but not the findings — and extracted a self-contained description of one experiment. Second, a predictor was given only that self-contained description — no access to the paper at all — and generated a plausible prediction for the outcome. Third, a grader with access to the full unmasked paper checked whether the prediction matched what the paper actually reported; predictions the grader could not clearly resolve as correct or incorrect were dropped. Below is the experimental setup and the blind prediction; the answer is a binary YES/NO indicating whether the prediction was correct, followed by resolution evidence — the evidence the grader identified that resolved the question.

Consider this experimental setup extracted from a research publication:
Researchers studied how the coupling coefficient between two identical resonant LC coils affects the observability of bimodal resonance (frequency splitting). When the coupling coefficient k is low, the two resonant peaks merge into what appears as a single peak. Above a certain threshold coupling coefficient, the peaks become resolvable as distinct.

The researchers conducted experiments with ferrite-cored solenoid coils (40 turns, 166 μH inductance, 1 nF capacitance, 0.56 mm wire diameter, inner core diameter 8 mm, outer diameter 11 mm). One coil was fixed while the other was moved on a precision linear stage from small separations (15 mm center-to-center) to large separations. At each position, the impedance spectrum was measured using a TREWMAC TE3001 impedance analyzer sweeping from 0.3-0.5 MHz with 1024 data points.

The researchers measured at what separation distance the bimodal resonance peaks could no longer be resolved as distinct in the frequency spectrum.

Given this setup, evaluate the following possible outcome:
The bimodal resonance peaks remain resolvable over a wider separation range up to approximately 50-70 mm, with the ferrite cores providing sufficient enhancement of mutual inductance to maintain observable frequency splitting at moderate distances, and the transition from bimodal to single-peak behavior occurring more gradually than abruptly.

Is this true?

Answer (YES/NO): NO